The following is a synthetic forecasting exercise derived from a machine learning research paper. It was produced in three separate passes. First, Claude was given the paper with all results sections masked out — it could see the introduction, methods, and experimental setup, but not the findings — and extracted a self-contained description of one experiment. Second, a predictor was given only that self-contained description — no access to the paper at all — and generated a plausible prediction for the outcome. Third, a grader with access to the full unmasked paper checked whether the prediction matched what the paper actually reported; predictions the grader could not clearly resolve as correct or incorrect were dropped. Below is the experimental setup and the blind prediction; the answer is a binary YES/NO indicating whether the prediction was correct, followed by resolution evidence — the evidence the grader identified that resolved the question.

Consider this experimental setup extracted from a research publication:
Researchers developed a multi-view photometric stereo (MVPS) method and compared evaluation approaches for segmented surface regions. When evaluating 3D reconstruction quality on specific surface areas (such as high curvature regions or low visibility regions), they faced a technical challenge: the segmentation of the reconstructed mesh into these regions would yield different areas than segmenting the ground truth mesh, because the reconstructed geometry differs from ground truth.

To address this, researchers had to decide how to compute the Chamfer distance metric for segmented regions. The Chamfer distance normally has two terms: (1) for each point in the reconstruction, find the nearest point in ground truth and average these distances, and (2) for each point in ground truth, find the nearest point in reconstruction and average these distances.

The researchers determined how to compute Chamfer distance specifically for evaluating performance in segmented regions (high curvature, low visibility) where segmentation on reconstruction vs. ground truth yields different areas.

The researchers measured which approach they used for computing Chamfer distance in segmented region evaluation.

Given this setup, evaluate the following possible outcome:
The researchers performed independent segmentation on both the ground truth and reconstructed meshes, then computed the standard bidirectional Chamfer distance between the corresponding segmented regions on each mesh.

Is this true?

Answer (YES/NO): NO